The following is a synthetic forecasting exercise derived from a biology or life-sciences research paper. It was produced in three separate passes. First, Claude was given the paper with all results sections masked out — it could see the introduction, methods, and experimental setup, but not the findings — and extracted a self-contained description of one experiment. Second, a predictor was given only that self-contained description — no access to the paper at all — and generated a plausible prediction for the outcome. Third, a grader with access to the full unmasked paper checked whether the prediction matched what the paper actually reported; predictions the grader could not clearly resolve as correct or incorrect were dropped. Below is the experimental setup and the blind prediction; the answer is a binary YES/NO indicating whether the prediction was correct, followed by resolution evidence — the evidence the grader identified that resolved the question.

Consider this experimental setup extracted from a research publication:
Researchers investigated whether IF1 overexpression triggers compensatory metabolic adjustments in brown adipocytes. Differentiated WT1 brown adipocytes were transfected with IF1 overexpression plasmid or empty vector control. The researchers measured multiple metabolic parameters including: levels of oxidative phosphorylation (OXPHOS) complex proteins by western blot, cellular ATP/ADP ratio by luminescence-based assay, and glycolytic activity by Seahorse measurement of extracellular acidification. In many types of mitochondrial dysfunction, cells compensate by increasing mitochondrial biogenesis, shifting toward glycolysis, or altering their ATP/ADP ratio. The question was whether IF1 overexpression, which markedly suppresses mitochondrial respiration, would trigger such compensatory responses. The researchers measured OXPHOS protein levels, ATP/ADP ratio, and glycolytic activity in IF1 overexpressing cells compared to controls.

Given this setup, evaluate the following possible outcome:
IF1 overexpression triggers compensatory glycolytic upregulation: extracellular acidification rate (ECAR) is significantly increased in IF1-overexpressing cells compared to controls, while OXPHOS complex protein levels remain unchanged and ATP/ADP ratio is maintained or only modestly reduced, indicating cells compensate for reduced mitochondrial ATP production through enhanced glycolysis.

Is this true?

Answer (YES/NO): NO